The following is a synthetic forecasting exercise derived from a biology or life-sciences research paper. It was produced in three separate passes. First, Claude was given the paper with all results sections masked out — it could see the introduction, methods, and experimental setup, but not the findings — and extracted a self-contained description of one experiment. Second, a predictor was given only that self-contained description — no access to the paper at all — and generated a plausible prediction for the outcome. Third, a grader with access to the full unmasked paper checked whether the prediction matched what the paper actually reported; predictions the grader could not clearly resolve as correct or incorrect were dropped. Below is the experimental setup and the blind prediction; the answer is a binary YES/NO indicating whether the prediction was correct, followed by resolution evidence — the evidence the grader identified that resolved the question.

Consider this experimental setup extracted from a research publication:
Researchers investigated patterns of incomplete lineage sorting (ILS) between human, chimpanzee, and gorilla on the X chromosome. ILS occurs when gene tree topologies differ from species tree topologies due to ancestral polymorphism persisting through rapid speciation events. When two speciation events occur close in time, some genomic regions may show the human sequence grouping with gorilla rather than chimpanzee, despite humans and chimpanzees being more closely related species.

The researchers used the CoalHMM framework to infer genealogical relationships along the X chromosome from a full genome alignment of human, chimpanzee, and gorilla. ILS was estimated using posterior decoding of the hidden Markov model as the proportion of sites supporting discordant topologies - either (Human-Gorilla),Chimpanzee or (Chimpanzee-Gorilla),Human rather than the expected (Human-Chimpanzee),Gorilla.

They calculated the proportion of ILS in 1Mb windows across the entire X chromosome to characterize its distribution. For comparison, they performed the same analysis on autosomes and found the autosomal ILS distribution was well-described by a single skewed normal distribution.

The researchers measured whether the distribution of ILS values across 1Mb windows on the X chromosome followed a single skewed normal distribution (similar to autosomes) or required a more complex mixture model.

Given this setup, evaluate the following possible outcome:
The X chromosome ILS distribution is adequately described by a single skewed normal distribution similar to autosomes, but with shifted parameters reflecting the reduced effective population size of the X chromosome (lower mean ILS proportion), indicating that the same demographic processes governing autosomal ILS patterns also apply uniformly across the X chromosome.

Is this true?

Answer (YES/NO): NO